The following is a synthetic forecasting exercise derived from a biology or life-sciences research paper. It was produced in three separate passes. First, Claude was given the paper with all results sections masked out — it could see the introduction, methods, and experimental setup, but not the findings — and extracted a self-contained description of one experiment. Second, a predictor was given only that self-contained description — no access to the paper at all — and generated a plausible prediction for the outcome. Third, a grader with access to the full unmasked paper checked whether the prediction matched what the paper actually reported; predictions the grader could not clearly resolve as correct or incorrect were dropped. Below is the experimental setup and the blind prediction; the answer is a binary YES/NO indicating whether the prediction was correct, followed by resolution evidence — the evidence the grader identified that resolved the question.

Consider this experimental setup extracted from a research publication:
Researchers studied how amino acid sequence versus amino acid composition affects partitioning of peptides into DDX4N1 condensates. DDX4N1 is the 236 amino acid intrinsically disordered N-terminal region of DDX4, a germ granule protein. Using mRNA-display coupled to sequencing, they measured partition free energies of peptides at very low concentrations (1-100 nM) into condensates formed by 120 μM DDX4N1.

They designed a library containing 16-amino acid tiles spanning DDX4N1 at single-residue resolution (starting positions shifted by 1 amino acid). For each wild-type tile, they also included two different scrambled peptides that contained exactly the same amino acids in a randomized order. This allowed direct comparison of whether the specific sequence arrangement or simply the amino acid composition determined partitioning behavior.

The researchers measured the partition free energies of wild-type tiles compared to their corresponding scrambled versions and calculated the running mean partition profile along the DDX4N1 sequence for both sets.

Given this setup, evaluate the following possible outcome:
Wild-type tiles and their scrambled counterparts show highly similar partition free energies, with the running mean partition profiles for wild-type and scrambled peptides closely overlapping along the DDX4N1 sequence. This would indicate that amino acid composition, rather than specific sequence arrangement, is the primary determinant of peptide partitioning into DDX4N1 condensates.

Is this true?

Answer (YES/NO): YES